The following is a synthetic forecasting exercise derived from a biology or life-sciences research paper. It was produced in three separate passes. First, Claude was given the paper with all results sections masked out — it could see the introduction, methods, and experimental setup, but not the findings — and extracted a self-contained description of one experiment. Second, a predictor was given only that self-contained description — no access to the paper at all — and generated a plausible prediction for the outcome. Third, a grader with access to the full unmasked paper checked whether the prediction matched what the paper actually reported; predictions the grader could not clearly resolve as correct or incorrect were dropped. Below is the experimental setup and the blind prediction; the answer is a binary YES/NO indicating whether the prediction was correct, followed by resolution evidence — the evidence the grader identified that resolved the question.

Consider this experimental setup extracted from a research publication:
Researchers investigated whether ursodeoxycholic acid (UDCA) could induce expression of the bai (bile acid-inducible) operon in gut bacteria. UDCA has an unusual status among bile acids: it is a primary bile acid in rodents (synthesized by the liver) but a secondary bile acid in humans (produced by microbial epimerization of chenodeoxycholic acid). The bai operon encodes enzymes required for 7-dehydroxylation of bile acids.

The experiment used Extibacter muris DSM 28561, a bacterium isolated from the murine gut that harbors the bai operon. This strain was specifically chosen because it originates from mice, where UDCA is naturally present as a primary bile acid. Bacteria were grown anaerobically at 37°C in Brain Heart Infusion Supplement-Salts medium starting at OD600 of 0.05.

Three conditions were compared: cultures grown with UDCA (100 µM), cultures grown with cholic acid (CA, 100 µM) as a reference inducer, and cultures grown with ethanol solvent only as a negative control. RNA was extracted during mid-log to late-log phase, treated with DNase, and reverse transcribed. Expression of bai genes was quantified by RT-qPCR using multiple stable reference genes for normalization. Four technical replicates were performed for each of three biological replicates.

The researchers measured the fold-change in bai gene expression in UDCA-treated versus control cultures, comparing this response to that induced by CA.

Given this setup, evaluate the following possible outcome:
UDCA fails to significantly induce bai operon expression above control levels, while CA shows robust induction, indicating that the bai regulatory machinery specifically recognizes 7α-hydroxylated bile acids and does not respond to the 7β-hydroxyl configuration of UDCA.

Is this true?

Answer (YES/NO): NO